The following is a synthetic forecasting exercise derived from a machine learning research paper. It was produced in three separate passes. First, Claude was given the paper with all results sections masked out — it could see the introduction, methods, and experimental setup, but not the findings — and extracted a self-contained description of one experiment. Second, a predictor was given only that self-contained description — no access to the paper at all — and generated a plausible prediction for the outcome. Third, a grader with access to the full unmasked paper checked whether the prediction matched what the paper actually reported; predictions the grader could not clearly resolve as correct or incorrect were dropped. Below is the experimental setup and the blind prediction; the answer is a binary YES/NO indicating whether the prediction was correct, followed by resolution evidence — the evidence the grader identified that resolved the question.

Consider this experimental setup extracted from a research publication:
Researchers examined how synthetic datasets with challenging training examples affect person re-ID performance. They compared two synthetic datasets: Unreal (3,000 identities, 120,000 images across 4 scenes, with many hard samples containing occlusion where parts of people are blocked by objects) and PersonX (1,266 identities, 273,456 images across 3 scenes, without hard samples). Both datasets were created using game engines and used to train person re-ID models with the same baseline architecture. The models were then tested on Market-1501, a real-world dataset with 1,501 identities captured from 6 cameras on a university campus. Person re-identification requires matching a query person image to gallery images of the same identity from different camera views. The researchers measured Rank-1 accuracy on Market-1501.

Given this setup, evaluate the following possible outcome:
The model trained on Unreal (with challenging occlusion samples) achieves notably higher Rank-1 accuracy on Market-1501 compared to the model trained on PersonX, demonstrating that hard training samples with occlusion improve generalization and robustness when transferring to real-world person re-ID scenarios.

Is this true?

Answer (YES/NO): NO